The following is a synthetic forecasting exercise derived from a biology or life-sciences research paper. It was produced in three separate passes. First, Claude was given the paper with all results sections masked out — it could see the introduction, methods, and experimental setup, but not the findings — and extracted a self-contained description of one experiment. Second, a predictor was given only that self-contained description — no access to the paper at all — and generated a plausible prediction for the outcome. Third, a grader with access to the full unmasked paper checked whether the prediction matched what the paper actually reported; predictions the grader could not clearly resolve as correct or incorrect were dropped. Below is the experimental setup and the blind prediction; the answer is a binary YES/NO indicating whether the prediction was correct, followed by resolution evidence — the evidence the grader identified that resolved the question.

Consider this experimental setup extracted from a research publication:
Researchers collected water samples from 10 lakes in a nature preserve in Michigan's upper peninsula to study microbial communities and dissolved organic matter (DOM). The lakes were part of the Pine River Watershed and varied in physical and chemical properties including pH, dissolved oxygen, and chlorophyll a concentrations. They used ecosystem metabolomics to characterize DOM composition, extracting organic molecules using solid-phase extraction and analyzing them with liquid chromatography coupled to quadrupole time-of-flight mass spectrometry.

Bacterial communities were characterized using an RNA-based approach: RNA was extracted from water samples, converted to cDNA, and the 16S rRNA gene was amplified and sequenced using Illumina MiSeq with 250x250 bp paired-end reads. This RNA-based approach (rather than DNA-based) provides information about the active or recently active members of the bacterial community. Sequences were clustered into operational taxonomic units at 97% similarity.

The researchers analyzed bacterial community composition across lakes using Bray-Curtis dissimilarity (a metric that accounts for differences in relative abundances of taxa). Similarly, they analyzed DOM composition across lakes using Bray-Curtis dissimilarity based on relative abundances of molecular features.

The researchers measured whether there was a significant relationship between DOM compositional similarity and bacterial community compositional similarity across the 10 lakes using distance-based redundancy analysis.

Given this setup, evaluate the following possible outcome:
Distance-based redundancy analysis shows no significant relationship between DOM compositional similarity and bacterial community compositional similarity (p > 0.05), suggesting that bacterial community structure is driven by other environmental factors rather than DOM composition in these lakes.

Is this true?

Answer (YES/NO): NO